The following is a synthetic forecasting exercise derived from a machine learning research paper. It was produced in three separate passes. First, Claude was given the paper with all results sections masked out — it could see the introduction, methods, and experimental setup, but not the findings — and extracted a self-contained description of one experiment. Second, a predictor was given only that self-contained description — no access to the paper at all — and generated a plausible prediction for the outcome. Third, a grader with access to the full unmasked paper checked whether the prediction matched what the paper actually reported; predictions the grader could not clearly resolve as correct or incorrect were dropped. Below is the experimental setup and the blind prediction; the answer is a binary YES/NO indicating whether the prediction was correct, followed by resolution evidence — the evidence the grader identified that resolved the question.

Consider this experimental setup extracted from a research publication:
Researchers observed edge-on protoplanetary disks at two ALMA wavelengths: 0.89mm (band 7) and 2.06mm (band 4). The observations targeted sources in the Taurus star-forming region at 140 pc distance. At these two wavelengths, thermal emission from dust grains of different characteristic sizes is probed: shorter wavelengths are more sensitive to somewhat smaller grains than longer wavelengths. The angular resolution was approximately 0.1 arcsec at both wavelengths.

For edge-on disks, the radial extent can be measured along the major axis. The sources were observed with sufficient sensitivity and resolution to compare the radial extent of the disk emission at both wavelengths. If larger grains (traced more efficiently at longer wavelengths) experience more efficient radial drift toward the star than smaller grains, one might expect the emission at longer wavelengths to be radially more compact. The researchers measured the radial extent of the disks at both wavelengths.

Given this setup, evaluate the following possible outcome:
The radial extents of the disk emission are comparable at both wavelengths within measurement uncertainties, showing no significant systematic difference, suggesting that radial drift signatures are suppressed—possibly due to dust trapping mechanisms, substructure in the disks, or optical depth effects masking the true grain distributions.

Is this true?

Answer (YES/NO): NO